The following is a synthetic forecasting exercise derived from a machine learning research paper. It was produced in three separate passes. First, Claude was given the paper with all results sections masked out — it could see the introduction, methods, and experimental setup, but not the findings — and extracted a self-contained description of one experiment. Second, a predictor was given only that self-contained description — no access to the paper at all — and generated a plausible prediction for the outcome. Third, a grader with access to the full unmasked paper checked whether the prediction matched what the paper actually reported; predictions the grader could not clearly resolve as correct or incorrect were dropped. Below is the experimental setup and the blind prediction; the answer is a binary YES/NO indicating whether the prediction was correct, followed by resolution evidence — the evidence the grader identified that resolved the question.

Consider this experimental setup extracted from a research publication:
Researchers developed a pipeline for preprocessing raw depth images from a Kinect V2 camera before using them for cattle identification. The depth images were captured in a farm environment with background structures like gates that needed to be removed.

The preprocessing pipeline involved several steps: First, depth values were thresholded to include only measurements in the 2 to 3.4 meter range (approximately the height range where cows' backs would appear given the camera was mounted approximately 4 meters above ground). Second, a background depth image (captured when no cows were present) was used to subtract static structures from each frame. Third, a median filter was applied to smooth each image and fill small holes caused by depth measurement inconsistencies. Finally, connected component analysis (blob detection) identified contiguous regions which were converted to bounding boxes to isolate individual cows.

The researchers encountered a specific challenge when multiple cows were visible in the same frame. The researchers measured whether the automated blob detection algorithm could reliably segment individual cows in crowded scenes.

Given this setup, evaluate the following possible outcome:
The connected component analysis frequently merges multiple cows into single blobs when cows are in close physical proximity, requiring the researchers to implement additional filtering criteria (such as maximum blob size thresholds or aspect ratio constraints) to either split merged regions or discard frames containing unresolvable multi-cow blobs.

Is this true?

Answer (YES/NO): NO